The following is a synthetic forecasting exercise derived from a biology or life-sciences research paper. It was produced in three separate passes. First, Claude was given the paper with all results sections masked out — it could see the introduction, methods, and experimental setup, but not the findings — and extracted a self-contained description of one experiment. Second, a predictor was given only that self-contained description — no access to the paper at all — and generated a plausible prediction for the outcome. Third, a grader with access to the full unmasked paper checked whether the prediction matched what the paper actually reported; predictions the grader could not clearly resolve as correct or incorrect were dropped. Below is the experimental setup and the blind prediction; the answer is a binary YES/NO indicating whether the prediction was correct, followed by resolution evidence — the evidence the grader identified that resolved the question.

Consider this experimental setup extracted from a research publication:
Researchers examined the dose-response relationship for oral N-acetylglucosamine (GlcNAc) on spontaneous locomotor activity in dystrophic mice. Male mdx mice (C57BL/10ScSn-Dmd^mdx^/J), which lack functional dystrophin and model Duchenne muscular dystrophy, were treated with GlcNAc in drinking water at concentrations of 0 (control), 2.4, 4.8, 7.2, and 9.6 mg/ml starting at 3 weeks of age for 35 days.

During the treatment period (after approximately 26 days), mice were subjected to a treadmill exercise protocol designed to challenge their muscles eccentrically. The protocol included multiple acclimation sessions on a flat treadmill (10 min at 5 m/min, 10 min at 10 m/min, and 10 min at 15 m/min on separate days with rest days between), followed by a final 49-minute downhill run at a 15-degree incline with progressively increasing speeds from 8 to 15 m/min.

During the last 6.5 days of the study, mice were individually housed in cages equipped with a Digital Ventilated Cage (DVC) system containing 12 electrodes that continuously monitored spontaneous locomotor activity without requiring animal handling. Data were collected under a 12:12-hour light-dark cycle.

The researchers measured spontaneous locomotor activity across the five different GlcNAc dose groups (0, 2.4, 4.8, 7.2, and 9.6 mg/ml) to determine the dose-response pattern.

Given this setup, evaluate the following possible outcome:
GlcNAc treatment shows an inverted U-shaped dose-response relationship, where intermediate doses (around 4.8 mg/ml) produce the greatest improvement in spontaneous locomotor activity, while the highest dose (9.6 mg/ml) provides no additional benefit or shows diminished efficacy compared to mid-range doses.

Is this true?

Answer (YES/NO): NO